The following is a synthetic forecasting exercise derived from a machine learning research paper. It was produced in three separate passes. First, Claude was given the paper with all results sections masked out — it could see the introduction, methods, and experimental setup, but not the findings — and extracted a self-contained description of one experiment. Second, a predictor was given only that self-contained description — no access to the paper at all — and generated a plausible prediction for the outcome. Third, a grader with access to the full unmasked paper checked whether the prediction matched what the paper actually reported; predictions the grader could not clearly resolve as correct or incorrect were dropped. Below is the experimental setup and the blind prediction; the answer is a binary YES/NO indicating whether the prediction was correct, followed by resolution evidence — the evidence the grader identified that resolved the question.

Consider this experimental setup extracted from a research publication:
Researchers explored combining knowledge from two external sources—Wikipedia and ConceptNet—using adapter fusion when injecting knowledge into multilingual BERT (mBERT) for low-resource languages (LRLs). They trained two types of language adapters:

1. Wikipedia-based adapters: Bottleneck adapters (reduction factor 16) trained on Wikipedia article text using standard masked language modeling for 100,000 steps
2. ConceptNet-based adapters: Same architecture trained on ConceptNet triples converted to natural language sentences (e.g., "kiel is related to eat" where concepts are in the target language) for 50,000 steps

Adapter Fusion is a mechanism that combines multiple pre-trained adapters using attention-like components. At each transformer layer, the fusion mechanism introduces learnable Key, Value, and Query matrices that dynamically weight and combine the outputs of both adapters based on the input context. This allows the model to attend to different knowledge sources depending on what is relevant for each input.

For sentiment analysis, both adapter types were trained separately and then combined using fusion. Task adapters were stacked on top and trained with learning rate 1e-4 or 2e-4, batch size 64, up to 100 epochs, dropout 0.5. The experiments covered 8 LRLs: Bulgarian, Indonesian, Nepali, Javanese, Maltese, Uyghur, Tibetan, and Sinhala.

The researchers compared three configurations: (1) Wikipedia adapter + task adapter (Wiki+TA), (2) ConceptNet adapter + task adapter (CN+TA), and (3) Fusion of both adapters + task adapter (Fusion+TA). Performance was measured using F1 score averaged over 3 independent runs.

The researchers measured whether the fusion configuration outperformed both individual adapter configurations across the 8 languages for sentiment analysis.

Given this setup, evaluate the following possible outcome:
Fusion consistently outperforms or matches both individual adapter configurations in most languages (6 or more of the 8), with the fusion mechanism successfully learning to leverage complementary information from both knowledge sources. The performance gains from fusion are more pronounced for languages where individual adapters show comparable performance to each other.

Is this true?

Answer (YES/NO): NO